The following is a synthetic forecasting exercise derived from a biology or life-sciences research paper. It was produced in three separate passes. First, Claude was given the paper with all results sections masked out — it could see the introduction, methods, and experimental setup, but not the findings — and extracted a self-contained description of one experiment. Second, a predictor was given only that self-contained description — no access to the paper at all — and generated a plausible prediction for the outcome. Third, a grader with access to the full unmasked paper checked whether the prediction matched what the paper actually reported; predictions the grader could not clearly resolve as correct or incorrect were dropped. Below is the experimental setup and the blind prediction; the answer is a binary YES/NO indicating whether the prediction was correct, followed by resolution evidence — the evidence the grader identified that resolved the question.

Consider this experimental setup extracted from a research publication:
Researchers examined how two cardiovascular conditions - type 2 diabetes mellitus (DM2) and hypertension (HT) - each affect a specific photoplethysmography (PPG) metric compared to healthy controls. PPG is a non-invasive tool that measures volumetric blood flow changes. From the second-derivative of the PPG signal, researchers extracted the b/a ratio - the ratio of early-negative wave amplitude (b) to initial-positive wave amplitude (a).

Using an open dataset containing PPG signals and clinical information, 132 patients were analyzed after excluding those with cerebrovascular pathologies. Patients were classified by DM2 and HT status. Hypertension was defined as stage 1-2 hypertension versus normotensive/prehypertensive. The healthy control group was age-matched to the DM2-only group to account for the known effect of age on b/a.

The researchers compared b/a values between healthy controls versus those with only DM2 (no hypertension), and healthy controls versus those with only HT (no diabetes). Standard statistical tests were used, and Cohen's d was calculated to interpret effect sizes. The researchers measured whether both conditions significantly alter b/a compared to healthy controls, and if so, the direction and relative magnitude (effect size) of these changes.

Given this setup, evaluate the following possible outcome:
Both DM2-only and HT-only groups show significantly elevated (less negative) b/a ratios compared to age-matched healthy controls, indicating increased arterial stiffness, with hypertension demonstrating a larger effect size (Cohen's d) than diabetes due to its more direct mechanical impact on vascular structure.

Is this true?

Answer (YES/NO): NO